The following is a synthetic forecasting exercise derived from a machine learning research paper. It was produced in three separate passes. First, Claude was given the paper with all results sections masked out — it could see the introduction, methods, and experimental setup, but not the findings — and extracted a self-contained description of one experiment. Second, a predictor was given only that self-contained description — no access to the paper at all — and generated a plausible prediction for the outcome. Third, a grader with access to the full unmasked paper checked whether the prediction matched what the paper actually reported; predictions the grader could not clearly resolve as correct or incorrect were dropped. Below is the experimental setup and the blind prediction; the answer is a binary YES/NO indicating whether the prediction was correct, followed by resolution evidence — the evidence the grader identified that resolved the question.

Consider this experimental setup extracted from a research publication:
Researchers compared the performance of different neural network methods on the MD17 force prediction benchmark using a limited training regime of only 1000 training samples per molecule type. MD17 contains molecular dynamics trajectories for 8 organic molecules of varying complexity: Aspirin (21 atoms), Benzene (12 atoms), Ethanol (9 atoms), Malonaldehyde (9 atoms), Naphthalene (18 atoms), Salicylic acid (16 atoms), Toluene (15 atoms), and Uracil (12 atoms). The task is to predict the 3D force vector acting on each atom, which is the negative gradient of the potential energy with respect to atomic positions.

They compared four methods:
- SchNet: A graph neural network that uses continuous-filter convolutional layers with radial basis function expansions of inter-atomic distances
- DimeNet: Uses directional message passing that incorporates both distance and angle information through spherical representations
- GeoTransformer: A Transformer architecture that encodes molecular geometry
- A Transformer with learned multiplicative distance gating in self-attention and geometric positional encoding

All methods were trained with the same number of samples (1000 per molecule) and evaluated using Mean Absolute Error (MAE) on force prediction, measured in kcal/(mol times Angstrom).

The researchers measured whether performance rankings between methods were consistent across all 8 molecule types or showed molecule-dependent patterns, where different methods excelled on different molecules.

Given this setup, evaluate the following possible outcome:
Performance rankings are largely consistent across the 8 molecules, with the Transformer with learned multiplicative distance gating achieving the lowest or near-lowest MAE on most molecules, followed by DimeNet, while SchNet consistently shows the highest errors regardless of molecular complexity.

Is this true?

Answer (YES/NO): NO